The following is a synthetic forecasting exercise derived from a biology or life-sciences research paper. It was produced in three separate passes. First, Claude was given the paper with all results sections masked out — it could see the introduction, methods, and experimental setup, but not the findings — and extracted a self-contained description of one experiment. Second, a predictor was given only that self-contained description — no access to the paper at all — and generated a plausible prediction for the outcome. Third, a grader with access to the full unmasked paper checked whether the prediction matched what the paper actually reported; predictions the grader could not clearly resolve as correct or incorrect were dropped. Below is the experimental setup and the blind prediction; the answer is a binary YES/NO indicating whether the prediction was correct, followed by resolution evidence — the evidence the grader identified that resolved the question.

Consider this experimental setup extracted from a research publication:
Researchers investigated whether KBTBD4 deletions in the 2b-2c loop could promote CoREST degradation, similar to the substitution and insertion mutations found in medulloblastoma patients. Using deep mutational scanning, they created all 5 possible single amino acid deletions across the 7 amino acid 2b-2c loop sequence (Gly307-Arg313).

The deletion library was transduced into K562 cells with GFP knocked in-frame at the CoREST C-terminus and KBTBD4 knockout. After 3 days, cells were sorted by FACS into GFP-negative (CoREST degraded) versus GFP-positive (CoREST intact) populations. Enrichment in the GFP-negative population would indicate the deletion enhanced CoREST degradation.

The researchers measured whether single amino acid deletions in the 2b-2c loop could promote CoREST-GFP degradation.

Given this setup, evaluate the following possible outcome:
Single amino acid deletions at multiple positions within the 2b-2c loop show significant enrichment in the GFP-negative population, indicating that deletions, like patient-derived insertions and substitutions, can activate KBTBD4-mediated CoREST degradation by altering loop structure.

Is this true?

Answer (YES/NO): NO